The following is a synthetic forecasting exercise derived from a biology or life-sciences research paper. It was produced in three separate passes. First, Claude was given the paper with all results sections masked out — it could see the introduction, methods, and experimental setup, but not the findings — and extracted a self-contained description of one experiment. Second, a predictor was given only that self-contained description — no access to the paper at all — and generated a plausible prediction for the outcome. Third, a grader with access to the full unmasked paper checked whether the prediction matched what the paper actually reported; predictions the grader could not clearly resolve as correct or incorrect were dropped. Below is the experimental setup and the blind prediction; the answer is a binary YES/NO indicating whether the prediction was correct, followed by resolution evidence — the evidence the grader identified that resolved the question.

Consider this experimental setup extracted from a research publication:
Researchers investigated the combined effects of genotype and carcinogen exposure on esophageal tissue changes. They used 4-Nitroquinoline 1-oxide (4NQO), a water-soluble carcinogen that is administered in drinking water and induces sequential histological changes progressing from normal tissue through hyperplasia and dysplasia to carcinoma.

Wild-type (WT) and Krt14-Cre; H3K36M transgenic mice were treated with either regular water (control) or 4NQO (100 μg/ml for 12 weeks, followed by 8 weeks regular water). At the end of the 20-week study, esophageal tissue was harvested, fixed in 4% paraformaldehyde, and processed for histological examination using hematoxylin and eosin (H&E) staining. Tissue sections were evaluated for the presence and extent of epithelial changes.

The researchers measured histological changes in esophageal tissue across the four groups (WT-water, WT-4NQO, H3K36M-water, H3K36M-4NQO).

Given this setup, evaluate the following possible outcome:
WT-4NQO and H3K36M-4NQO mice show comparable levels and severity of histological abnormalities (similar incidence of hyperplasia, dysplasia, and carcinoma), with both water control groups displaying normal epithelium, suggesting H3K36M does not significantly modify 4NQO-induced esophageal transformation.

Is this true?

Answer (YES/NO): NO